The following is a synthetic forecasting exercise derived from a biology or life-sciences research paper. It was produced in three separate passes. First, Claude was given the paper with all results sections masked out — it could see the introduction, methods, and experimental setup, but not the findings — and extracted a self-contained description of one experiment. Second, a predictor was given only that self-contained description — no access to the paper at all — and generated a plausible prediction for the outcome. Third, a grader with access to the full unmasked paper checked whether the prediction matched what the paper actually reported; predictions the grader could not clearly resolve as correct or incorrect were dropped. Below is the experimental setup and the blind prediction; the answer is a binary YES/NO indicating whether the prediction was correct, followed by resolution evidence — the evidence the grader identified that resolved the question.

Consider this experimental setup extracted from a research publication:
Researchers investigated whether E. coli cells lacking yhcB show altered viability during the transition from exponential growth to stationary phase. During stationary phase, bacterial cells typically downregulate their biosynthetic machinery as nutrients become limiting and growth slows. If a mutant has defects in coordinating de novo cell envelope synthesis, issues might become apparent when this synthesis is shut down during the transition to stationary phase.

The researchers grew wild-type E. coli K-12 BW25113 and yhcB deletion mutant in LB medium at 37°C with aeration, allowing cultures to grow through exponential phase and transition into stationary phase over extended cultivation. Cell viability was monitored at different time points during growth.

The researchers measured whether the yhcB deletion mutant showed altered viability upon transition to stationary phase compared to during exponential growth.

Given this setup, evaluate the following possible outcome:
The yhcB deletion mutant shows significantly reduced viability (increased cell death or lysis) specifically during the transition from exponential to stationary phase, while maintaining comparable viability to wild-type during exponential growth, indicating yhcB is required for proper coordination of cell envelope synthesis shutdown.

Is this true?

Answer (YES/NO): YES